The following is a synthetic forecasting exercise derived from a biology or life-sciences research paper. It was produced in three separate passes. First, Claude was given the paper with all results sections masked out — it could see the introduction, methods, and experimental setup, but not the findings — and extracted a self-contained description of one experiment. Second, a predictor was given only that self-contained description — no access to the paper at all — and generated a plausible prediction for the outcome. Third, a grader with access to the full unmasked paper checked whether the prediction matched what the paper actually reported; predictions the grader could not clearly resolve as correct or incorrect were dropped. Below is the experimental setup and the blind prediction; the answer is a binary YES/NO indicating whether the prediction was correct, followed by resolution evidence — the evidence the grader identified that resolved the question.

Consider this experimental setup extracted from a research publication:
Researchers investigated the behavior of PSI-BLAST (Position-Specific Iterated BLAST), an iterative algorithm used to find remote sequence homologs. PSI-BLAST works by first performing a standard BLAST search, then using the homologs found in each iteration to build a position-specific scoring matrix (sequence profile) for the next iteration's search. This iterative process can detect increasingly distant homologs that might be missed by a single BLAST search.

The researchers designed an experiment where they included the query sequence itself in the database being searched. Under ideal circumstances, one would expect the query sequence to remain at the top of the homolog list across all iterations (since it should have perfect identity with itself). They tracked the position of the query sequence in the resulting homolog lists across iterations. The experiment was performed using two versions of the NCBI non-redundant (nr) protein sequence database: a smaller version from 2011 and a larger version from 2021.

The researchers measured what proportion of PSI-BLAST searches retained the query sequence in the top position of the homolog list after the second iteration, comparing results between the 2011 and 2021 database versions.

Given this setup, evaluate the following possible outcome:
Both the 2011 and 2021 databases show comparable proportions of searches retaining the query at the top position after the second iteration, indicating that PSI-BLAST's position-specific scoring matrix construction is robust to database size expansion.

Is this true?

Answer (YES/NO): NO